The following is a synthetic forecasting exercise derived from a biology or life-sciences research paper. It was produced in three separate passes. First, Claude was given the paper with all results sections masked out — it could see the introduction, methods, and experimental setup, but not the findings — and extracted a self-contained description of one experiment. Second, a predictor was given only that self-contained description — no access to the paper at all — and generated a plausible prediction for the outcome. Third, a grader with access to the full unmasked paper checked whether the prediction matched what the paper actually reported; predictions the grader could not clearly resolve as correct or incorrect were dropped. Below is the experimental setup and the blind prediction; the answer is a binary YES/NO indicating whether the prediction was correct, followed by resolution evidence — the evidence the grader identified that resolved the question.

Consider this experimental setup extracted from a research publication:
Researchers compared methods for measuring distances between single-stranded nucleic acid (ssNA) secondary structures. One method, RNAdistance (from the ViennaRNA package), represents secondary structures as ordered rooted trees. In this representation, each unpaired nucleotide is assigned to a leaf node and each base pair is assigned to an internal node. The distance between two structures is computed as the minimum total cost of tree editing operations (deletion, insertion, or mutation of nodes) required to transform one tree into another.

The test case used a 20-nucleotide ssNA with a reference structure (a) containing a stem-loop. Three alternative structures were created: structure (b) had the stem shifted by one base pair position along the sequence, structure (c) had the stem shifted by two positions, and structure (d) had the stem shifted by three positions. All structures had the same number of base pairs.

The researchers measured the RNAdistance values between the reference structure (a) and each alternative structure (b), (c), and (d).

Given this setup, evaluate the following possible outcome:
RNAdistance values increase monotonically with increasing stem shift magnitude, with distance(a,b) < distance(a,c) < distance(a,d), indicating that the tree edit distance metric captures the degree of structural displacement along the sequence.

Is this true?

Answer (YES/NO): NO